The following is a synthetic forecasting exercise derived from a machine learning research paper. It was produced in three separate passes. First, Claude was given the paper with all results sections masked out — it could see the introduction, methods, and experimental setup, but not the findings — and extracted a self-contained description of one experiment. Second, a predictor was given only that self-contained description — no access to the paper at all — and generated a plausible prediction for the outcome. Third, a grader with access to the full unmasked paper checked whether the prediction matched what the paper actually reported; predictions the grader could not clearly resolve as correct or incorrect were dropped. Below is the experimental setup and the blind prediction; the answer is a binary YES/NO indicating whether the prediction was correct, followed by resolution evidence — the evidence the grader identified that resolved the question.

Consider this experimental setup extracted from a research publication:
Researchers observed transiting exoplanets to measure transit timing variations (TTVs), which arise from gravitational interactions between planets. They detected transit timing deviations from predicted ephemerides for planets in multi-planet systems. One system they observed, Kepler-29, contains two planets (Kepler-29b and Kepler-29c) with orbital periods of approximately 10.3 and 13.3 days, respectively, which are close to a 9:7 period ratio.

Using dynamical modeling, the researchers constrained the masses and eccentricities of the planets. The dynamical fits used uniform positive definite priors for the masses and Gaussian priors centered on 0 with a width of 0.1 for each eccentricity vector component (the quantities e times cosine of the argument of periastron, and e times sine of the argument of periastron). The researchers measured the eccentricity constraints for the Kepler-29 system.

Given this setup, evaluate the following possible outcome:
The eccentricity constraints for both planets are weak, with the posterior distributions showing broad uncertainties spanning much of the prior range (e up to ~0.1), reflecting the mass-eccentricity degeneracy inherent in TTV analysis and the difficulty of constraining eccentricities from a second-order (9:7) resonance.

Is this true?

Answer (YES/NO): YES